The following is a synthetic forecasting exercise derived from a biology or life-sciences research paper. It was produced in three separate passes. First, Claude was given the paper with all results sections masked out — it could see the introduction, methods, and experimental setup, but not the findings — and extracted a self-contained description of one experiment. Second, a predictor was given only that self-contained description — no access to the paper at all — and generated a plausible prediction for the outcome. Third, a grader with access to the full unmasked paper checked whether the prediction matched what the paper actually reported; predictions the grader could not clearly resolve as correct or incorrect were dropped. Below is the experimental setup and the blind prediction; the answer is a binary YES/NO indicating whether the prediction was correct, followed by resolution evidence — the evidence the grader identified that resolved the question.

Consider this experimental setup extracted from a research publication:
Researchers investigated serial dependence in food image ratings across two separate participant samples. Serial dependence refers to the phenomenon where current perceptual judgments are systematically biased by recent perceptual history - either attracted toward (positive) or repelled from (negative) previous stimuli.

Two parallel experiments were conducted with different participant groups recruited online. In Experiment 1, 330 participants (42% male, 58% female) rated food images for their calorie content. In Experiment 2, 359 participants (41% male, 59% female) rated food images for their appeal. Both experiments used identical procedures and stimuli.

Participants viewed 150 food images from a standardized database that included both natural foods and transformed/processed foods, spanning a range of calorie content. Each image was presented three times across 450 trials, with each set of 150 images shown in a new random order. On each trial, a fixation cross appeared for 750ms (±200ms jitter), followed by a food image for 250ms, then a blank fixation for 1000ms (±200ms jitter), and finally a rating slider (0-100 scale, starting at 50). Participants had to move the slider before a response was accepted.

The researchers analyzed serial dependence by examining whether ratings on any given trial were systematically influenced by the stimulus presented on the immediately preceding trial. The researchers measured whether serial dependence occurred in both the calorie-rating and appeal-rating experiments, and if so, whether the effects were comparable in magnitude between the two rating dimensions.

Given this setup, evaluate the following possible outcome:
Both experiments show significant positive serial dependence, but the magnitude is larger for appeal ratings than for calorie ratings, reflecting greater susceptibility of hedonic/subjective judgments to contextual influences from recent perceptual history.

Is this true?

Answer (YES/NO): YES